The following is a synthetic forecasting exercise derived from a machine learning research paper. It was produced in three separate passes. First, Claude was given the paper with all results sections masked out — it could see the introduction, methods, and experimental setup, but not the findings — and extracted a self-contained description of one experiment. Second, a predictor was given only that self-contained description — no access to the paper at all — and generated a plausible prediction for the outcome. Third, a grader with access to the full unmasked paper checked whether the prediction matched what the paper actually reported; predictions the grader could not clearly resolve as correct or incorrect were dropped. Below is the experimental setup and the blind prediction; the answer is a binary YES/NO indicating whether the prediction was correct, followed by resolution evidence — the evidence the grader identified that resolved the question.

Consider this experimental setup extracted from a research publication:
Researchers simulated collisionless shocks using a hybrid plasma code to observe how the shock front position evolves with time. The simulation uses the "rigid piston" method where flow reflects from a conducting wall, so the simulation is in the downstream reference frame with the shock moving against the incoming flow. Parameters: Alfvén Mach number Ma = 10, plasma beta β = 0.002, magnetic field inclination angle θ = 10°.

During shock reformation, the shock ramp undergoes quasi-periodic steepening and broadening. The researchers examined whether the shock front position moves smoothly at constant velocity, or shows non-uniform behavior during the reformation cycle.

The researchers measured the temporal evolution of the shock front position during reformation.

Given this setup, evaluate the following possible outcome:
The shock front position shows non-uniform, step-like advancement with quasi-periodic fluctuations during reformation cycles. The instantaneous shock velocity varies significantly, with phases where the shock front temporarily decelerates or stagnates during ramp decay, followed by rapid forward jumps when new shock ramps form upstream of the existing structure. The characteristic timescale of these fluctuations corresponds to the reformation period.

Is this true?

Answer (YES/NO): YES